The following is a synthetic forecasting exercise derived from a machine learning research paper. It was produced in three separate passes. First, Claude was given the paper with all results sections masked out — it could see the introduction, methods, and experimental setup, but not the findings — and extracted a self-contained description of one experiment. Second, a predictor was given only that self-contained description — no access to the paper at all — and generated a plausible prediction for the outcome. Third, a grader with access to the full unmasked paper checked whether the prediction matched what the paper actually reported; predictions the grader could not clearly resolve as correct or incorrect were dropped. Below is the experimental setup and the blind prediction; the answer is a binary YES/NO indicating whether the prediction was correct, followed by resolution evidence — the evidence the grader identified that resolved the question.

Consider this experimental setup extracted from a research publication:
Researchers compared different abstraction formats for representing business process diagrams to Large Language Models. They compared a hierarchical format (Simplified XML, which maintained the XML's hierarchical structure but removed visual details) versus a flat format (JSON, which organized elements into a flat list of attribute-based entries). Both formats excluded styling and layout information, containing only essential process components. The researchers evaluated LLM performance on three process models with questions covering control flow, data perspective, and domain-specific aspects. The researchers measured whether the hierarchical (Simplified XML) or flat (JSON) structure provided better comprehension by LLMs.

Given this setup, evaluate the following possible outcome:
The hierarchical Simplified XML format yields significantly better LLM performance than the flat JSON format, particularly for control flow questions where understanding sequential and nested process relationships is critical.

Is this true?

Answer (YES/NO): NO